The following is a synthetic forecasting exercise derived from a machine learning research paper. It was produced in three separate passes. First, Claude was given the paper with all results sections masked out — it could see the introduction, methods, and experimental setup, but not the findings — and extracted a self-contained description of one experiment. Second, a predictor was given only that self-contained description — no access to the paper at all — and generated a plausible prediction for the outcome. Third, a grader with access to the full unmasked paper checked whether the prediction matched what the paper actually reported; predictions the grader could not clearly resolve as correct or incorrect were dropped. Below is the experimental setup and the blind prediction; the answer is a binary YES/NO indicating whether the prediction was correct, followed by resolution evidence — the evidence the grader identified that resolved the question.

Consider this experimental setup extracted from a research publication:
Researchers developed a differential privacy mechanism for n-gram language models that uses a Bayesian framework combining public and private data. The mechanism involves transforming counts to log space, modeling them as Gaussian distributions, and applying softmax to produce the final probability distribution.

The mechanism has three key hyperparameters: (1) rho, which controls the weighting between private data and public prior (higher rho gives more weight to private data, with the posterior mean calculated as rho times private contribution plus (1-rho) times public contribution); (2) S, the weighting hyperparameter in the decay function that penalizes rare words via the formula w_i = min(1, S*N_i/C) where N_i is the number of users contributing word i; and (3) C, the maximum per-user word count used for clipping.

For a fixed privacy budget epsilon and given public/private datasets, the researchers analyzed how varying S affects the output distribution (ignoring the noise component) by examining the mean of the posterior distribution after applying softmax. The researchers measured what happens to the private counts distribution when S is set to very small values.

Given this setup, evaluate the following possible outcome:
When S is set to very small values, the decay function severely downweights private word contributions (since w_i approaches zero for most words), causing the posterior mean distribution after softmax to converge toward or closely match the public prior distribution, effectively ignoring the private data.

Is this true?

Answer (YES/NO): NO